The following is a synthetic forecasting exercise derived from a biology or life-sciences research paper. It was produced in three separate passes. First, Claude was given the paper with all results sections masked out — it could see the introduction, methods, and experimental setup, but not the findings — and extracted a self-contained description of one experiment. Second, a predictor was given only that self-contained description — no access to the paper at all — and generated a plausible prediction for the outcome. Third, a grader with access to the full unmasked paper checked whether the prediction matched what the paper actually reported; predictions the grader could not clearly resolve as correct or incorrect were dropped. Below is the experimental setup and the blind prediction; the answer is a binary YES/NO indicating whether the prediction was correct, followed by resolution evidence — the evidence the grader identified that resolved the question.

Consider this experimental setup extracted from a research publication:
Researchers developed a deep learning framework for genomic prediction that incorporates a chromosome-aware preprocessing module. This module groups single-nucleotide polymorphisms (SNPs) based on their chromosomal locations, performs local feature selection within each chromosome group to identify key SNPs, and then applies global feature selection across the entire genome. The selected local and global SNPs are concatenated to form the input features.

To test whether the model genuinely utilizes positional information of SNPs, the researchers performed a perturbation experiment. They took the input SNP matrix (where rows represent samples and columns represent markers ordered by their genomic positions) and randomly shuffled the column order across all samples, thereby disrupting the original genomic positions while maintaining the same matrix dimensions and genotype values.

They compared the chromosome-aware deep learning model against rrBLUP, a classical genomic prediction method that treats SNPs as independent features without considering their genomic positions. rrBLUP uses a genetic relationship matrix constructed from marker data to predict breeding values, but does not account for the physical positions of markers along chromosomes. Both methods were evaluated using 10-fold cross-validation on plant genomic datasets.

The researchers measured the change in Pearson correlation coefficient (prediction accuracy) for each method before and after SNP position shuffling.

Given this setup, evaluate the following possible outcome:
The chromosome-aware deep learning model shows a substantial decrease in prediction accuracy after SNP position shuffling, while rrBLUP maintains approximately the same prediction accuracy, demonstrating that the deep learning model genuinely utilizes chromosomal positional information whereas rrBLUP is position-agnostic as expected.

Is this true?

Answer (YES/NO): YES